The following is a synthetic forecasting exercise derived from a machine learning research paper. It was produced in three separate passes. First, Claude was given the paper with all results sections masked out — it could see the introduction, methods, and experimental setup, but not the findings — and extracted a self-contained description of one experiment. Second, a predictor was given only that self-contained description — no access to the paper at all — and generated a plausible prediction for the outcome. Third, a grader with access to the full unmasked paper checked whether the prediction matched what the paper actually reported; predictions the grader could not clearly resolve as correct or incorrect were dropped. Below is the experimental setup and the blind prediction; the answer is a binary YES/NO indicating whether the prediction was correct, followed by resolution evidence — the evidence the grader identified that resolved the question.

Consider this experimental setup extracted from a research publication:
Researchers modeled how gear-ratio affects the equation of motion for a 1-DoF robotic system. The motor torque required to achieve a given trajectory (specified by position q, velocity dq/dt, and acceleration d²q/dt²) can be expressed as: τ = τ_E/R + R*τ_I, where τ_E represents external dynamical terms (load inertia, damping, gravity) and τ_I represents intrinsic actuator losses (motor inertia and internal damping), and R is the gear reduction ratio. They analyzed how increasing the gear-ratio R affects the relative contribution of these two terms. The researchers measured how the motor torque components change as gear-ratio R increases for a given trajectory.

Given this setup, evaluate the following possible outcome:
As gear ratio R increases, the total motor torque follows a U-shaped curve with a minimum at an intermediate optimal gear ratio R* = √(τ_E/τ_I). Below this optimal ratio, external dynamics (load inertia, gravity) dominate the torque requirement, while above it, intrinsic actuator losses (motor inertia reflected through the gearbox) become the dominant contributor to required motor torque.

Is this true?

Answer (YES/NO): YES